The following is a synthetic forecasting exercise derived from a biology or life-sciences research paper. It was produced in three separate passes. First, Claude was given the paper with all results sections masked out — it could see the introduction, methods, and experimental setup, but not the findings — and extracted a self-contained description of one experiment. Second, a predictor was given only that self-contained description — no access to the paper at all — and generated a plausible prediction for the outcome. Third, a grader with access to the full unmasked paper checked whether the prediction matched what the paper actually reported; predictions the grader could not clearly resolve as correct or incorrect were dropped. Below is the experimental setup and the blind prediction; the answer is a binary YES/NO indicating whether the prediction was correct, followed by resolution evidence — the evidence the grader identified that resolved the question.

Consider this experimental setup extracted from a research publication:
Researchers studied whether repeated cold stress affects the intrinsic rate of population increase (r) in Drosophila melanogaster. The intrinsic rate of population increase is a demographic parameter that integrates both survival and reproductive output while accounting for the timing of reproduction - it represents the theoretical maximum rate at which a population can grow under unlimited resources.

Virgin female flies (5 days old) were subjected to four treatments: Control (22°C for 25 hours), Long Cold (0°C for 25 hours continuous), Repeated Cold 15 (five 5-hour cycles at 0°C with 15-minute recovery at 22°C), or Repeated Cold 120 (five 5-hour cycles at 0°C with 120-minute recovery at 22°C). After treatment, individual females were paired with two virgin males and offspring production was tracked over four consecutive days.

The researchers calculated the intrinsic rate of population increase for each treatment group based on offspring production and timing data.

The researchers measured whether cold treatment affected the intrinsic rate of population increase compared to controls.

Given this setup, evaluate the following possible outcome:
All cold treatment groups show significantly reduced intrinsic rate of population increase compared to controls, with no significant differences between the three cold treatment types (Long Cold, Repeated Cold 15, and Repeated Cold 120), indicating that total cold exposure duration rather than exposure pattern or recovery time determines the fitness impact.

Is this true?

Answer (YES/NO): NO